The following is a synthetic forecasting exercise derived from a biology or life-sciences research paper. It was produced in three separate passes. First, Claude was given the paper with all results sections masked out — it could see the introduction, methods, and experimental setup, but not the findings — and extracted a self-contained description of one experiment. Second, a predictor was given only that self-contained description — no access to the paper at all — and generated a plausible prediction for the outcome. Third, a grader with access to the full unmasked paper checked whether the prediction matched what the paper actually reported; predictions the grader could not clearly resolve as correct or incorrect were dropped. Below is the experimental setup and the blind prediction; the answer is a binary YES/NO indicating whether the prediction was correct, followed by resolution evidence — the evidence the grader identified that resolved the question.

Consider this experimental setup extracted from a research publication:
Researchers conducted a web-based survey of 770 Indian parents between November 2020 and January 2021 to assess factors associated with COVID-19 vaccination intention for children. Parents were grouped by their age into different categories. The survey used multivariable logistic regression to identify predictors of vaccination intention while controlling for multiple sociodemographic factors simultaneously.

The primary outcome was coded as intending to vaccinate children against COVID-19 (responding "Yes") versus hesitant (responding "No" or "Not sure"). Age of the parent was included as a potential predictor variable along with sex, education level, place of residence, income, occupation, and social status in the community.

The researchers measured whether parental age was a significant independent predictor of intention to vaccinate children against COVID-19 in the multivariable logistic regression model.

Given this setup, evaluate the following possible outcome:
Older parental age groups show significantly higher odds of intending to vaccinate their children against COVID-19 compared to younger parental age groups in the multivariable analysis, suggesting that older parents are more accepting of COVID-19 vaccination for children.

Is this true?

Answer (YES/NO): NO